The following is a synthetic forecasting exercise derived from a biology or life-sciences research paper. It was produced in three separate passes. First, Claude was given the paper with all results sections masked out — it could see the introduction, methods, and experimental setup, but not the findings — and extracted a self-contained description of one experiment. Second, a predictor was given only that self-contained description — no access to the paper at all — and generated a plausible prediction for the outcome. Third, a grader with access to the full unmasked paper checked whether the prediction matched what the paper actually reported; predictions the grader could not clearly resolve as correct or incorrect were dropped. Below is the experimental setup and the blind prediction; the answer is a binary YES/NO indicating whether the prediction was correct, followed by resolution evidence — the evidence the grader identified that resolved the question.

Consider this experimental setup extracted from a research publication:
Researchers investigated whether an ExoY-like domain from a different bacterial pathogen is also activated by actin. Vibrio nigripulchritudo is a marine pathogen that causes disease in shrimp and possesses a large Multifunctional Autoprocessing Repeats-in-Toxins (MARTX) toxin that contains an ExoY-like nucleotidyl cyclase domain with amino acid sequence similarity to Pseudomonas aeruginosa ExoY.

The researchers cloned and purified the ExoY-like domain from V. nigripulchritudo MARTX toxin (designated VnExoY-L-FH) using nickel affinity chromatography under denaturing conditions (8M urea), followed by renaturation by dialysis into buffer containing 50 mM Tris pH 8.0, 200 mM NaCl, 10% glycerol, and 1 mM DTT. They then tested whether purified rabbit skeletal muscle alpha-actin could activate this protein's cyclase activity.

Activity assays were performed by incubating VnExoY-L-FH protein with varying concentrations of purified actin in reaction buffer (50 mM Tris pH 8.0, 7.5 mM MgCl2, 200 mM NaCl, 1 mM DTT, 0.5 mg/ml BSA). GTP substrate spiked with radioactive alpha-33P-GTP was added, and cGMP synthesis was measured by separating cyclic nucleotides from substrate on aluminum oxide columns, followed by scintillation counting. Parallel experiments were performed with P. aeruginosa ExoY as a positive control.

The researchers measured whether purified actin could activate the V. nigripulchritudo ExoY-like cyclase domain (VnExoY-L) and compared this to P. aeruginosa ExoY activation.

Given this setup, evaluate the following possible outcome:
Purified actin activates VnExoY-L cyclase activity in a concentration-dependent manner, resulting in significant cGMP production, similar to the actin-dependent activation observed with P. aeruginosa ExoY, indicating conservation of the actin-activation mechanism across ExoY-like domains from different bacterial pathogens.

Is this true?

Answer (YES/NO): NO